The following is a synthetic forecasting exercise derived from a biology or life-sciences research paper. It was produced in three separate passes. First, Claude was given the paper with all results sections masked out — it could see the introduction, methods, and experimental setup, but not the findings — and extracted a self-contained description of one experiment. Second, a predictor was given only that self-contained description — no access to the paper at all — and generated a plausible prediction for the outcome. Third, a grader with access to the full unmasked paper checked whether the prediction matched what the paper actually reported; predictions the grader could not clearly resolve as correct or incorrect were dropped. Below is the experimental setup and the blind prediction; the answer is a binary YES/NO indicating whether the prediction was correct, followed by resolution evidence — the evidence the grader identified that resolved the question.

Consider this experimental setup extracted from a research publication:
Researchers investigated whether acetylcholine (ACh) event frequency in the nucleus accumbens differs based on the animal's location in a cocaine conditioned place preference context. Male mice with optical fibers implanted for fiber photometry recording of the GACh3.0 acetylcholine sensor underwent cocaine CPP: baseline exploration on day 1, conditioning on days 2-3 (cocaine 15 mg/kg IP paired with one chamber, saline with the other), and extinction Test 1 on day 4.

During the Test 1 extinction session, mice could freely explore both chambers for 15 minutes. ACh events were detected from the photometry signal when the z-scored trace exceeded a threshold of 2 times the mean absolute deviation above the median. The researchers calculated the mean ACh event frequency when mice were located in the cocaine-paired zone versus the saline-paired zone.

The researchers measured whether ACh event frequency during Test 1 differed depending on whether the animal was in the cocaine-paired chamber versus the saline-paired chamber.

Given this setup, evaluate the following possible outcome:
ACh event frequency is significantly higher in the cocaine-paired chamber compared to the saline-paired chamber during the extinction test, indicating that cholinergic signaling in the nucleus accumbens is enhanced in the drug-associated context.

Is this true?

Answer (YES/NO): NO